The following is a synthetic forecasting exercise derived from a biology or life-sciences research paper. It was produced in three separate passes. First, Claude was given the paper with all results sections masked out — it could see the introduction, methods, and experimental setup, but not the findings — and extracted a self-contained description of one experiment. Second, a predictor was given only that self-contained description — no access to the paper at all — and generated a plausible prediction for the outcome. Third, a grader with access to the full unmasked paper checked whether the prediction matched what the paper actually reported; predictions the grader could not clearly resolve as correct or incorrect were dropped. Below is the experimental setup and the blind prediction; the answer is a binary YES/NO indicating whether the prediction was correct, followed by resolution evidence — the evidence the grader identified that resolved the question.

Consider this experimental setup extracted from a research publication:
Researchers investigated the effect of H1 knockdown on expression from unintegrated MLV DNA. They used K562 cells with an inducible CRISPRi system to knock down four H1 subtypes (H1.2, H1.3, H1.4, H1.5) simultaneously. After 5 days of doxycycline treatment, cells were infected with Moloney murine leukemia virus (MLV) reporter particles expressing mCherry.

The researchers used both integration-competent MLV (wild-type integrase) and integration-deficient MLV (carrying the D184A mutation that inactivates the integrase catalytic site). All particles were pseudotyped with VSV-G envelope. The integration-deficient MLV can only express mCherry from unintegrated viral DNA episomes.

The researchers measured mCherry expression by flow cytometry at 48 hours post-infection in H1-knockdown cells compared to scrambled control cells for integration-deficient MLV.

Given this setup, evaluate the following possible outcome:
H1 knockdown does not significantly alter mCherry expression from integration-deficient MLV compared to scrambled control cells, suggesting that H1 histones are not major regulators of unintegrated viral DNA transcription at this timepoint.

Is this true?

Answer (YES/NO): YES